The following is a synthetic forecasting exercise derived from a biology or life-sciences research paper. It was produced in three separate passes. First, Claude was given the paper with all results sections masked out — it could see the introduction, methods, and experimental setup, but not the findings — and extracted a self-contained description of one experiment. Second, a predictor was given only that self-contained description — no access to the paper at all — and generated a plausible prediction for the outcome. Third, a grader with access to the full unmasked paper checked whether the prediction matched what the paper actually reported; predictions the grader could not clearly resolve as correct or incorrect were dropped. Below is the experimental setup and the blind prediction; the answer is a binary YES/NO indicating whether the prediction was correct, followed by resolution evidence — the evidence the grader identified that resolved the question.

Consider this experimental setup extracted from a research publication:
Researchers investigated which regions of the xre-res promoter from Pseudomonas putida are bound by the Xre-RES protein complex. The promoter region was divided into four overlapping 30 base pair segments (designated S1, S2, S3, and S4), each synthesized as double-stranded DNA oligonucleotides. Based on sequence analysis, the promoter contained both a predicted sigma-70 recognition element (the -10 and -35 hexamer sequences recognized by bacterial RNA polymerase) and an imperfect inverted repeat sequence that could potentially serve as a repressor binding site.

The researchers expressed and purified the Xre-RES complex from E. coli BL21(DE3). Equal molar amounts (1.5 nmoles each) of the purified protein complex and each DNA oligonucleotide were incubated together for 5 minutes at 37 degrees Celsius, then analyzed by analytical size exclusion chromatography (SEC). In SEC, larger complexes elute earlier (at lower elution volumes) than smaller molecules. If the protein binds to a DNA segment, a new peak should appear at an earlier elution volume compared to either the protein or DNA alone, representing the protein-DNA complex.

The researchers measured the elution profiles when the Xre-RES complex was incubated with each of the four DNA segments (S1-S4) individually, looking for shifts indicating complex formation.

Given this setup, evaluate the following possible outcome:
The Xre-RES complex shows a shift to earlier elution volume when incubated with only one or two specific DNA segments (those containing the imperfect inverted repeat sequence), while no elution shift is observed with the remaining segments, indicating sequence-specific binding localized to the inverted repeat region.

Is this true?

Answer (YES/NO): YES